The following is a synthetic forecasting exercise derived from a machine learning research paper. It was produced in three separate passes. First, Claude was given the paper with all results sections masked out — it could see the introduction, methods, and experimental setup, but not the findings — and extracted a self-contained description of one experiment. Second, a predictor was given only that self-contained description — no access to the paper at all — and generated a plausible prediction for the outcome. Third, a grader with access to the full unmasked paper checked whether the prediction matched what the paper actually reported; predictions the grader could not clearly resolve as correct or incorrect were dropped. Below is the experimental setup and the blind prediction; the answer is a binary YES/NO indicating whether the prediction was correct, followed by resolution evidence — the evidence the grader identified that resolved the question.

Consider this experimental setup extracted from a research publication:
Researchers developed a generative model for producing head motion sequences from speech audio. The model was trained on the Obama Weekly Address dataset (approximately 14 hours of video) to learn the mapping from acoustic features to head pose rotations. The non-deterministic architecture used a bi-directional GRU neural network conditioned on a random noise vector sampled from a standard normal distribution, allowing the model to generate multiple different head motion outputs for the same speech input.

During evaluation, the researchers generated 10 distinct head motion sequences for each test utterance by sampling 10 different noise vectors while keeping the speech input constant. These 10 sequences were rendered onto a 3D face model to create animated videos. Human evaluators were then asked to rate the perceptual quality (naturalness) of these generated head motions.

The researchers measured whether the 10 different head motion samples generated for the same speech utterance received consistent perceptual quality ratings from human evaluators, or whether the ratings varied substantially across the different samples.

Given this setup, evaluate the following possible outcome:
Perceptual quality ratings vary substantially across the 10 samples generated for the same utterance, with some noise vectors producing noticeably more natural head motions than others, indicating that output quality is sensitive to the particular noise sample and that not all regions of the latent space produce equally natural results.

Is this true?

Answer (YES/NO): YES